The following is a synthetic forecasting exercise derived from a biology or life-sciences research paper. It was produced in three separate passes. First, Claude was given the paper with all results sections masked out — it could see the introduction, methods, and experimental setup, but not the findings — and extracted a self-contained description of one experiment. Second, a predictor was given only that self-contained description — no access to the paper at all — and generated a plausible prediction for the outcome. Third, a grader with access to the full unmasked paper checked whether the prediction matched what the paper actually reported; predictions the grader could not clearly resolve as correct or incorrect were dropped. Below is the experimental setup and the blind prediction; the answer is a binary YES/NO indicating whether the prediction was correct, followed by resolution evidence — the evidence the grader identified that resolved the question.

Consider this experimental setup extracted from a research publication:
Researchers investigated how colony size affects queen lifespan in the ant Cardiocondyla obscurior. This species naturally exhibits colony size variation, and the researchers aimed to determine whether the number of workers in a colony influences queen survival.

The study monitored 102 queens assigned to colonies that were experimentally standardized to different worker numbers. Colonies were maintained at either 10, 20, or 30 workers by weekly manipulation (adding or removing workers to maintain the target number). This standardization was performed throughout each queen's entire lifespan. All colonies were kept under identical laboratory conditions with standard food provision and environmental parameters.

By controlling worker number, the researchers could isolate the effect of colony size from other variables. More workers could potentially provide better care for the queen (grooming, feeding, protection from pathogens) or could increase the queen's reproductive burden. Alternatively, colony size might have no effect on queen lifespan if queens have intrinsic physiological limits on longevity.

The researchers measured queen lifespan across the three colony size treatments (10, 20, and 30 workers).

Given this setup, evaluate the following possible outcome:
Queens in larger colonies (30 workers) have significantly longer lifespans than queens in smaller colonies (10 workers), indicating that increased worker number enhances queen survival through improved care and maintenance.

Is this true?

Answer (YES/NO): NO